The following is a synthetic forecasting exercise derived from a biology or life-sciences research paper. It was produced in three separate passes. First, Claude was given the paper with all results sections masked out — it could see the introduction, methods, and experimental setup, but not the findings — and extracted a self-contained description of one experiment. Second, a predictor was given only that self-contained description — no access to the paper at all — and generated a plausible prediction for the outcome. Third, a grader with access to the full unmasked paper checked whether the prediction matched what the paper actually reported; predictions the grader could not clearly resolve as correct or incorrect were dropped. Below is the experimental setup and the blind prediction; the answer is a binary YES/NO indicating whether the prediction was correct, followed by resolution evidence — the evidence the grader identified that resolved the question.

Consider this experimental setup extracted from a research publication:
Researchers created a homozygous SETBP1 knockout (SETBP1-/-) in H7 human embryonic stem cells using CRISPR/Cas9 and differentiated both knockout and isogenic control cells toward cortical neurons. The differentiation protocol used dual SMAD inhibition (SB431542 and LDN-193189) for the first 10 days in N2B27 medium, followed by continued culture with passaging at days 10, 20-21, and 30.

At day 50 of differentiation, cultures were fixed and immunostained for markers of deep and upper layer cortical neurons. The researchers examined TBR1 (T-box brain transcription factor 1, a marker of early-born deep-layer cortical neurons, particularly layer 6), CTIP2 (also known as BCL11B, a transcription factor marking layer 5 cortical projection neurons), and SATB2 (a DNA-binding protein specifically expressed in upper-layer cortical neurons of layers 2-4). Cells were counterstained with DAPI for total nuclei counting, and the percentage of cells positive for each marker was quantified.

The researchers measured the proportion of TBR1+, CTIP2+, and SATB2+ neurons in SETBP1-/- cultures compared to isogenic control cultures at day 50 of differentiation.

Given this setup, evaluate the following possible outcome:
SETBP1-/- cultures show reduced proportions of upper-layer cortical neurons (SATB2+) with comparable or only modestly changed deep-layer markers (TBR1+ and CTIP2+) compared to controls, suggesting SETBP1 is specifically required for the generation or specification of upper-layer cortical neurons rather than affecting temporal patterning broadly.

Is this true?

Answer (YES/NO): NO